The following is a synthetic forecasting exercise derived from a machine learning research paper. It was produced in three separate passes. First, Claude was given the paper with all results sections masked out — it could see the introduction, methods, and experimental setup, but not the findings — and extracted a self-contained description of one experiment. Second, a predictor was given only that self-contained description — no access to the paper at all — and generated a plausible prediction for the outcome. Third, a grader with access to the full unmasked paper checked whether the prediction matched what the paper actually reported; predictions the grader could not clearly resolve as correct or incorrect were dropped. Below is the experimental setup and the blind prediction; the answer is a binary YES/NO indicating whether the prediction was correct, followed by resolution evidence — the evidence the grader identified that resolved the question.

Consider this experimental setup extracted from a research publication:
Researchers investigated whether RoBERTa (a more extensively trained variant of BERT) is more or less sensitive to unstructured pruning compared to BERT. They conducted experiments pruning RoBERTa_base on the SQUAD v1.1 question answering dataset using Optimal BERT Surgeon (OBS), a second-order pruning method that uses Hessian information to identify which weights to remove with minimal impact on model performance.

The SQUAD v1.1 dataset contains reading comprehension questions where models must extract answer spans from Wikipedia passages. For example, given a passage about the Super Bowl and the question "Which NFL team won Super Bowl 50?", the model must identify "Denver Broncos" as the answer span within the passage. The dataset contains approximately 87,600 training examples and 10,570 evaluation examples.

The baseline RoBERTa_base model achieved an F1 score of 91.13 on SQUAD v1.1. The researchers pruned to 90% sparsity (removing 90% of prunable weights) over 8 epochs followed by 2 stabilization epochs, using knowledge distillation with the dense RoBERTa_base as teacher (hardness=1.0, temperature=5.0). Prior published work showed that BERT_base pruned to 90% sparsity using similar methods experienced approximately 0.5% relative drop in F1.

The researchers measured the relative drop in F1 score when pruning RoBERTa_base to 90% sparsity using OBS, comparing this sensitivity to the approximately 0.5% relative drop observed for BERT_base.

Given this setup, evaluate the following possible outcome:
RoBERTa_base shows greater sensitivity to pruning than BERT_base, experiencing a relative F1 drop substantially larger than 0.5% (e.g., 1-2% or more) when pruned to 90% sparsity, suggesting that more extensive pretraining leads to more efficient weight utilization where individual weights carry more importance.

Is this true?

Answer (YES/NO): YES